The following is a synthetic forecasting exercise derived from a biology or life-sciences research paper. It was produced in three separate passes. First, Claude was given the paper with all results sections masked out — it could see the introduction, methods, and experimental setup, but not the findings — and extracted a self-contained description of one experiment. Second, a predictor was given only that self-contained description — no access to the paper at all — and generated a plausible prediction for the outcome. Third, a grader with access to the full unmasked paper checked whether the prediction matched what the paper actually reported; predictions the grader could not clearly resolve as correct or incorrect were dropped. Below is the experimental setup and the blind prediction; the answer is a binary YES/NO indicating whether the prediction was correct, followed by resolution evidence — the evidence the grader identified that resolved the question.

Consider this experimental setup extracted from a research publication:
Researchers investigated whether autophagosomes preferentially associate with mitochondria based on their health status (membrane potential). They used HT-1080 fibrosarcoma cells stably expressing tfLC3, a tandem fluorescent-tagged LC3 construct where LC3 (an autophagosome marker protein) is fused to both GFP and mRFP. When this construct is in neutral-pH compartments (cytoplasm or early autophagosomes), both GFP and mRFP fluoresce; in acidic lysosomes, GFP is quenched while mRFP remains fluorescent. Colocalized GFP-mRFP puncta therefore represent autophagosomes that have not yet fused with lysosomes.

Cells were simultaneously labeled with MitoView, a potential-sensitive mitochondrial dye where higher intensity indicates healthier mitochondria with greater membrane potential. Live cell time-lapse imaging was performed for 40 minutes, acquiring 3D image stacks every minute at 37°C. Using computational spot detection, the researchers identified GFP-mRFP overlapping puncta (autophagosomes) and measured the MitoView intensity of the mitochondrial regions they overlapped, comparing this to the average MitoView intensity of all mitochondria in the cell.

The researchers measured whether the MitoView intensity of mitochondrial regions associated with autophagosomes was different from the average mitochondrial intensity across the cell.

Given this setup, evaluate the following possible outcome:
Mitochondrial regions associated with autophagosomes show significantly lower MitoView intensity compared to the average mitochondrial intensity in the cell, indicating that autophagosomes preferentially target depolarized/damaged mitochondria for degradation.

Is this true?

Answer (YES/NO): YES